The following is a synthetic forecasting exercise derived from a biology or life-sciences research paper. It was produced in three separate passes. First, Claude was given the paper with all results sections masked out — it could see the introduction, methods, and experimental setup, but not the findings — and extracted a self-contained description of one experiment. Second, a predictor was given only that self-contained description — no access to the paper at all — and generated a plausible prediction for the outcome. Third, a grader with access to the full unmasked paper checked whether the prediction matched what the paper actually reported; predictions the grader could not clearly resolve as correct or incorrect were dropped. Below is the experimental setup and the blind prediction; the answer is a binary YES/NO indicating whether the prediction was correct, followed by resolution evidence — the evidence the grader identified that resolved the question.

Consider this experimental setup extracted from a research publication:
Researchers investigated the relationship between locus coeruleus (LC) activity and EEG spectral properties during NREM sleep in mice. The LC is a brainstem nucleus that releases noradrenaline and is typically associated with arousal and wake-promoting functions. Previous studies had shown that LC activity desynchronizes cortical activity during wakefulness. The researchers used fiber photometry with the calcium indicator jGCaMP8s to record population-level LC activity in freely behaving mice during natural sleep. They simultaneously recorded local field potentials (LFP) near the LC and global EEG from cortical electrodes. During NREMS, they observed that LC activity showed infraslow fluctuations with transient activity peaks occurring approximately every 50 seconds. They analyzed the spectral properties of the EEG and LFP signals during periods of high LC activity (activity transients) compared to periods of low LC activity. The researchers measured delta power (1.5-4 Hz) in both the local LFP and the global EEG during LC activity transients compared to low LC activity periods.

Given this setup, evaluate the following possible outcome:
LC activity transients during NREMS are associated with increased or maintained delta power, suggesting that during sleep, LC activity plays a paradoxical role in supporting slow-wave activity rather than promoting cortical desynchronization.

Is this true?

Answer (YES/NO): YES